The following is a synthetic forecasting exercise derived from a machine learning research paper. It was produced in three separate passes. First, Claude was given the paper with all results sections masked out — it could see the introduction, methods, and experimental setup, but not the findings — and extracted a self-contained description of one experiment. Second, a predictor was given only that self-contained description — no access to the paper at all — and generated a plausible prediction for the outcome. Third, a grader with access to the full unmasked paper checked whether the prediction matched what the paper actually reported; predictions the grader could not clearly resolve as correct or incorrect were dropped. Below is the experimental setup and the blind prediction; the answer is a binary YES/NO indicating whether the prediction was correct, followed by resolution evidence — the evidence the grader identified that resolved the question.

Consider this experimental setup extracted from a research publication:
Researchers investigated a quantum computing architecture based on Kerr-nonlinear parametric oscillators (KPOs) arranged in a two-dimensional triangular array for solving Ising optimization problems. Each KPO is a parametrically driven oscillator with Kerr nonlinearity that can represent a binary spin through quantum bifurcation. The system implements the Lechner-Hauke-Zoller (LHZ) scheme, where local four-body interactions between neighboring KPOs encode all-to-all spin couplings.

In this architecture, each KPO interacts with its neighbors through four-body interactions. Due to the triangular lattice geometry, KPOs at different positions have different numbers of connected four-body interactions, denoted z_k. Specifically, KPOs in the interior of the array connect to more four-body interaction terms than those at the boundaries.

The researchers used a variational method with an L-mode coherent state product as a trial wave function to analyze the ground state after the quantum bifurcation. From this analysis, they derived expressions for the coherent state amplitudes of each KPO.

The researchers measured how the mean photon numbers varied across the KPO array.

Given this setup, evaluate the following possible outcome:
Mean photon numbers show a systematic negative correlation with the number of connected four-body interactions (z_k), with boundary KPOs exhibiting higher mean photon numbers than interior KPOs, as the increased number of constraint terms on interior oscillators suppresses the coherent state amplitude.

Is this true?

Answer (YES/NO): NO